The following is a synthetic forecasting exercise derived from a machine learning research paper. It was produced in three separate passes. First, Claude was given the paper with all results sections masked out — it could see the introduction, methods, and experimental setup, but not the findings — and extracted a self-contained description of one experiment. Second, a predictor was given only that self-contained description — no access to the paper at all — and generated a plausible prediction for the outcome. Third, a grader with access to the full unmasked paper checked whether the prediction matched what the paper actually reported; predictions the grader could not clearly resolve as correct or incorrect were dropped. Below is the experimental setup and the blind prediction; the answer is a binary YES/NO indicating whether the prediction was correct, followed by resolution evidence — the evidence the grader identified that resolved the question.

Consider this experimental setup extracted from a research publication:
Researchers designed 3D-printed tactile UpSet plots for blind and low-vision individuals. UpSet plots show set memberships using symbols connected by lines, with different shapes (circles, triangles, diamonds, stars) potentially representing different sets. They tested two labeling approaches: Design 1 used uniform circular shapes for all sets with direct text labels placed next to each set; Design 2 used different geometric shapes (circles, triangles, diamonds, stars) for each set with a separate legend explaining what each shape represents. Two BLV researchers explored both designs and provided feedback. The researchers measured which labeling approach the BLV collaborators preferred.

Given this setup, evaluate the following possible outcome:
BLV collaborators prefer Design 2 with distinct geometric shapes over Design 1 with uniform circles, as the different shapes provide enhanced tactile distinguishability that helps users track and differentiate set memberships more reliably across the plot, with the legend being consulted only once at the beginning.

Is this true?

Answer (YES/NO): NO